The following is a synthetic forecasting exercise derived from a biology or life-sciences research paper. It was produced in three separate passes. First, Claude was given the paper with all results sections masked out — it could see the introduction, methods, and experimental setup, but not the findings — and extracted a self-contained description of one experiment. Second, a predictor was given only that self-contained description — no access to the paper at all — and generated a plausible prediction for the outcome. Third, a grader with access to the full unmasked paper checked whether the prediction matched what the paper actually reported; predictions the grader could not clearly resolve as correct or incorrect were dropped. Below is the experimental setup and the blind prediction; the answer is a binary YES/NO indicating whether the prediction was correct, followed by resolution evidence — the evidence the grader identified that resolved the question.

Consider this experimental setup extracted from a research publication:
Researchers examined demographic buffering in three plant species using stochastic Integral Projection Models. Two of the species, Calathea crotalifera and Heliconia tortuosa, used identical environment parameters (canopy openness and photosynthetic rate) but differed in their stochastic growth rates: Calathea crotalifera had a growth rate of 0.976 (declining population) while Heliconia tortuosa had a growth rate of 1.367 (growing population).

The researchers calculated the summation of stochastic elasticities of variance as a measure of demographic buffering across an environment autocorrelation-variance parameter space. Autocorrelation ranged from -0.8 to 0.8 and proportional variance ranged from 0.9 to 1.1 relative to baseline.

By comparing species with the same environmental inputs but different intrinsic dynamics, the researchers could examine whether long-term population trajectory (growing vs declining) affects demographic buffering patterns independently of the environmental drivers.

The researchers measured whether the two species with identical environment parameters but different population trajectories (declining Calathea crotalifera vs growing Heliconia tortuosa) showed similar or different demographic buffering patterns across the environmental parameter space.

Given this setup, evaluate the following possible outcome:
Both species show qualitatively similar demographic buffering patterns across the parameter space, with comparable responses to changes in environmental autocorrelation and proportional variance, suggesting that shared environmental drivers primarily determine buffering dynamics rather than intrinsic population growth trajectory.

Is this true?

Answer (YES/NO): YES